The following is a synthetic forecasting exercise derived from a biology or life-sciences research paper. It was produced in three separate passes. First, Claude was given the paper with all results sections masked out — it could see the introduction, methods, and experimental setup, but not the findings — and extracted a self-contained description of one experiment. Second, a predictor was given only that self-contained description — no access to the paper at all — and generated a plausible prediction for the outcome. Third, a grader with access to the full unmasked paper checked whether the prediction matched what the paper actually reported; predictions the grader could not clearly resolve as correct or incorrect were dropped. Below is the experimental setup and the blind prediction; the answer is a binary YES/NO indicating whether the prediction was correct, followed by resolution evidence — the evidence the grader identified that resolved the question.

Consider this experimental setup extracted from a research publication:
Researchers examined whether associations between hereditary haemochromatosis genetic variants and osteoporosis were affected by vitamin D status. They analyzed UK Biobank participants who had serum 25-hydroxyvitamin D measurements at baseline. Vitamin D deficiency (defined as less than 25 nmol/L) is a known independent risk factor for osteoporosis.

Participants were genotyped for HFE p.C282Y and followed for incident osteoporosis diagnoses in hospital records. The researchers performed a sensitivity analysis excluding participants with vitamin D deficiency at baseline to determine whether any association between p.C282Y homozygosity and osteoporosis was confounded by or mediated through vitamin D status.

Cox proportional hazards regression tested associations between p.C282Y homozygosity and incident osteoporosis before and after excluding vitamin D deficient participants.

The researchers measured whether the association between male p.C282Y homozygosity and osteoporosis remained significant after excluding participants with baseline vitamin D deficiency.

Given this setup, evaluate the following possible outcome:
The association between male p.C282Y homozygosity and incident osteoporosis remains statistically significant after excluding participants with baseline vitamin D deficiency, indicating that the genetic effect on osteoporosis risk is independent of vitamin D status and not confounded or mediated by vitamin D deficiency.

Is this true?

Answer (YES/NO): YES